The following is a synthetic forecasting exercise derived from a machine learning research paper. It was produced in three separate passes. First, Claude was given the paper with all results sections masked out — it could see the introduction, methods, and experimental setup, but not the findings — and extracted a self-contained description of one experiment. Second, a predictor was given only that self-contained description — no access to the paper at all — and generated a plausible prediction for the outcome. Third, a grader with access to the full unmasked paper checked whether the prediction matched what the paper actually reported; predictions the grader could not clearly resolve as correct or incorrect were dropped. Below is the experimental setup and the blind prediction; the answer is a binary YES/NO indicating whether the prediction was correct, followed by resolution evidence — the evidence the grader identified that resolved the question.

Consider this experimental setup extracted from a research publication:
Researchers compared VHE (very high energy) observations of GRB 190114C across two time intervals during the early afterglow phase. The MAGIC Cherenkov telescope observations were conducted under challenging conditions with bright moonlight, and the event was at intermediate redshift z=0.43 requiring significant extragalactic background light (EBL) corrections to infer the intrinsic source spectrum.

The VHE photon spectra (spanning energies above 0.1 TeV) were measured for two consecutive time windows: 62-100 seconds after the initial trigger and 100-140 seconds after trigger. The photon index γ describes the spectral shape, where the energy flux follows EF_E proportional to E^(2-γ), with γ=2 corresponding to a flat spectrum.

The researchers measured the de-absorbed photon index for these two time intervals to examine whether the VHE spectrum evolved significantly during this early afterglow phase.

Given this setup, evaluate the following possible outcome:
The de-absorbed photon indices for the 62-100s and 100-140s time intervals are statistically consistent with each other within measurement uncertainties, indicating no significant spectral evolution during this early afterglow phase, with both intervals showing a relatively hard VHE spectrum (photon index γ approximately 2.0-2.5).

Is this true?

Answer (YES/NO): YES